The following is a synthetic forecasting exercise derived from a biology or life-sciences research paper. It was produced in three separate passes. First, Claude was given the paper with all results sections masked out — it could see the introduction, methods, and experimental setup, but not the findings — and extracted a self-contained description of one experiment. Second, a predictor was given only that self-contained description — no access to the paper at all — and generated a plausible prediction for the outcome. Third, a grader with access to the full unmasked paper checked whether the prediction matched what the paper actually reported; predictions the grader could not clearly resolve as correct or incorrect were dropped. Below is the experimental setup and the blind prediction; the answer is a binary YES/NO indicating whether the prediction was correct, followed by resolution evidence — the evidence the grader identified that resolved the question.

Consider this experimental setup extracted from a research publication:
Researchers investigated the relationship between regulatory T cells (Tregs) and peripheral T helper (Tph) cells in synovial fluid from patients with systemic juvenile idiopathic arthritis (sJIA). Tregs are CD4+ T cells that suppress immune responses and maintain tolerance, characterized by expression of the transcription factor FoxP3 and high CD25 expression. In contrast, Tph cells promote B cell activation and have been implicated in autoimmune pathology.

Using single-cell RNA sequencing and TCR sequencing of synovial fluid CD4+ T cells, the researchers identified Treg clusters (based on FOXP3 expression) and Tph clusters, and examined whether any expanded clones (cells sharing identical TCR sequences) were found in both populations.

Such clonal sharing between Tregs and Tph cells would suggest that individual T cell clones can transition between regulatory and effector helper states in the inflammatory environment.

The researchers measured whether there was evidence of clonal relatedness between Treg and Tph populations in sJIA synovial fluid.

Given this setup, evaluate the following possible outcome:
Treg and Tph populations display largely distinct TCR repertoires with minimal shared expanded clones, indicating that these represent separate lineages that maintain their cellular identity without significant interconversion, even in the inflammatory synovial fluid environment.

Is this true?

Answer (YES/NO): YES